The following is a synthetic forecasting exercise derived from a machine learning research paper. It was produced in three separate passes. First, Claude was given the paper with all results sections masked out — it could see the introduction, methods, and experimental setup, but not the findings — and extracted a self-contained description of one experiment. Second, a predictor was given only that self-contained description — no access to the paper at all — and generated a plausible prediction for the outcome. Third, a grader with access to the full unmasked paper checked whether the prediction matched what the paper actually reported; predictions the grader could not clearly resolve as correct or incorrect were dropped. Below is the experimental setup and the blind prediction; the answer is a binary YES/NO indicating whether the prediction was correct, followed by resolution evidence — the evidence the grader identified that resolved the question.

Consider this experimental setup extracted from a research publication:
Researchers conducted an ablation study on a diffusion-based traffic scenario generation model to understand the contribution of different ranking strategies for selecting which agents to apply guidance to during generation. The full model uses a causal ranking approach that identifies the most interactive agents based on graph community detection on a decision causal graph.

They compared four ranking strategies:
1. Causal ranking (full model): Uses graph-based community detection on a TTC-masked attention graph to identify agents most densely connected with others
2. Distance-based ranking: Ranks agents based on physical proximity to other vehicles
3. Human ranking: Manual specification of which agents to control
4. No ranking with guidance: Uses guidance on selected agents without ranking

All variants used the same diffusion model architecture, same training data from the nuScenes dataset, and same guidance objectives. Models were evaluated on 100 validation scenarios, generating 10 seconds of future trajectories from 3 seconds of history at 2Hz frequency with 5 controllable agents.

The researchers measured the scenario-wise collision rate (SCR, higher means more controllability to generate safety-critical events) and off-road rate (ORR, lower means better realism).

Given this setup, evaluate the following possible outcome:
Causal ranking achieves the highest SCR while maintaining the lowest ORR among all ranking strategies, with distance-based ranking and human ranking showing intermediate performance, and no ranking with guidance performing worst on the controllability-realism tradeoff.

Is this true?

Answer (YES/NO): NO